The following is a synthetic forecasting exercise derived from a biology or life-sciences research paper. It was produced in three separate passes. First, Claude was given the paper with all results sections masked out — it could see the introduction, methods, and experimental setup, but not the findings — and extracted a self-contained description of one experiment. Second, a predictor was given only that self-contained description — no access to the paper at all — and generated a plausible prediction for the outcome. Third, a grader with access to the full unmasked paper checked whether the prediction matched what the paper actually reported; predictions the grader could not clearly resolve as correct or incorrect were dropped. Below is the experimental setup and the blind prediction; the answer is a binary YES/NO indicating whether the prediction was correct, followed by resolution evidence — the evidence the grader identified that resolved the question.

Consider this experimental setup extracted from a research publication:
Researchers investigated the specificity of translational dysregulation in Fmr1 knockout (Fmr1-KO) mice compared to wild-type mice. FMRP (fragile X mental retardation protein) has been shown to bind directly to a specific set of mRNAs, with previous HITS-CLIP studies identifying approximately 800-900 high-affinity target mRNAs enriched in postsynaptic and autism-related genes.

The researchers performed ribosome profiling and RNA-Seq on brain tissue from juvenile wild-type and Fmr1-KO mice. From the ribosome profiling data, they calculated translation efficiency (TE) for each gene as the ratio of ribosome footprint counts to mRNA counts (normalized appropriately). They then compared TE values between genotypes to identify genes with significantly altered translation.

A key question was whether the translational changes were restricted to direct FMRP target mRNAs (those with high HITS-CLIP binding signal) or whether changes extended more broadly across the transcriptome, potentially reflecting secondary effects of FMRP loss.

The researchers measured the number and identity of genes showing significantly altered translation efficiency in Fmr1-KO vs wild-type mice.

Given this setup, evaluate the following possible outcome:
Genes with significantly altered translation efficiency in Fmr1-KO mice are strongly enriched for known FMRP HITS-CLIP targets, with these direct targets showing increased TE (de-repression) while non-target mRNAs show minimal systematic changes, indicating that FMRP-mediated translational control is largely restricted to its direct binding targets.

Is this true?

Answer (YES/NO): NO